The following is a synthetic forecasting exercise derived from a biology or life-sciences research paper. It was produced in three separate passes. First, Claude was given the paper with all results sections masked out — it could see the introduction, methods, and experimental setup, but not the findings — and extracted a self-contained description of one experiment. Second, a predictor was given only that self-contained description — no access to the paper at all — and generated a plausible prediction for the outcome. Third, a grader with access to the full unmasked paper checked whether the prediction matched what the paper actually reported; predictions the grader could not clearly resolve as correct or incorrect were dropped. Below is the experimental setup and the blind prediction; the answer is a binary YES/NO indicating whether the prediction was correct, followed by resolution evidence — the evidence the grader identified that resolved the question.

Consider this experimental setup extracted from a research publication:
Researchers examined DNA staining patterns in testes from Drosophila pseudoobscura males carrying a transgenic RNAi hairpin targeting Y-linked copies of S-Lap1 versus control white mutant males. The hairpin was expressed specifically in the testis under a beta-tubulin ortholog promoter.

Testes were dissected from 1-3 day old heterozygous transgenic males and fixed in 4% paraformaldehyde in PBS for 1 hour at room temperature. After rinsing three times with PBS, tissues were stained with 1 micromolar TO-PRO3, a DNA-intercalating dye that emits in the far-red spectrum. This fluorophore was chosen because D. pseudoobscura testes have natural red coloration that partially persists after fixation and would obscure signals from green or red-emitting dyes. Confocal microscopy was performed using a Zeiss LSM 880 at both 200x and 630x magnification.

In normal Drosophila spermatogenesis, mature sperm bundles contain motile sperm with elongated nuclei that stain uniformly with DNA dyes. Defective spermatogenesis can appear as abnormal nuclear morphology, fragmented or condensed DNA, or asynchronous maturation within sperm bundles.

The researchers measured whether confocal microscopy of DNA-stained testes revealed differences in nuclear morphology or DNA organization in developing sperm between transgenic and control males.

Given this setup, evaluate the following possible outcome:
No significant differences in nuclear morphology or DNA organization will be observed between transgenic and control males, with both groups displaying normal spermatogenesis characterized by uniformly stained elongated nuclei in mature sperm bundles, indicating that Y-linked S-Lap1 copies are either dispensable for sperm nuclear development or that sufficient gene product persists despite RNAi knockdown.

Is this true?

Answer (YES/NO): NO